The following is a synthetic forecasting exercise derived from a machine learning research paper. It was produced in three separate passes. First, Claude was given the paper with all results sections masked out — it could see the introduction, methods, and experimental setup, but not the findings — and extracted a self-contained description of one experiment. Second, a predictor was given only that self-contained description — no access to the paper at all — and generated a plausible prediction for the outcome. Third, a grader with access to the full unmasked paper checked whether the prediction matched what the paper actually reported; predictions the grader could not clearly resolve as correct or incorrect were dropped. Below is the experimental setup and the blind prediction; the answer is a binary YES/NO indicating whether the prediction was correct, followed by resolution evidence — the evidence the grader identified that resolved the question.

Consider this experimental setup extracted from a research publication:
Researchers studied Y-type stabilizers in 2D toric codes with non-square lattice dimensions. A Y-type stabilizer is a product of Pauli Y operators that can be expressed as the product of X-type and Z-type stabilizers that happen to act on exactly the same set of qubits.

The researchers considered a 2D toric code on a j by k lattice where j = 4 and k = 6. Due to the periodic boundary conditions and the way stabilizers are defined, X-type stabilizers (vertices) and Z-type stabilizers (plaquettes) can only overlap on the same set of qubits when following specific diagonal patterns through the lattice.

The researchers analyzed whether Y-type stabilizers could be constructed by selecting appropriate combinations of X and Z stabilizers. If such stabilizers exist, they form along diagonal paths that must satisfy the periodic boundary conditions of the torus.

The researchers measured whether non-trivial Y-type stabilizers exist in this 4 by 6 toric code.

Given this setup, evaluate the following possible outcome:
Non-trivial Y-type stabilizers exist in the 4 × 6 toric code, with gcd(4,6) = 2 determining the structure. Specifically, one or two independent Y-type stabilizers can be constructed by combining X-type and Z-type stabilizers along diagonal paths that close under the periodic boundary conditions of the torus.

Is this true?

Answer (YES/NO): YES